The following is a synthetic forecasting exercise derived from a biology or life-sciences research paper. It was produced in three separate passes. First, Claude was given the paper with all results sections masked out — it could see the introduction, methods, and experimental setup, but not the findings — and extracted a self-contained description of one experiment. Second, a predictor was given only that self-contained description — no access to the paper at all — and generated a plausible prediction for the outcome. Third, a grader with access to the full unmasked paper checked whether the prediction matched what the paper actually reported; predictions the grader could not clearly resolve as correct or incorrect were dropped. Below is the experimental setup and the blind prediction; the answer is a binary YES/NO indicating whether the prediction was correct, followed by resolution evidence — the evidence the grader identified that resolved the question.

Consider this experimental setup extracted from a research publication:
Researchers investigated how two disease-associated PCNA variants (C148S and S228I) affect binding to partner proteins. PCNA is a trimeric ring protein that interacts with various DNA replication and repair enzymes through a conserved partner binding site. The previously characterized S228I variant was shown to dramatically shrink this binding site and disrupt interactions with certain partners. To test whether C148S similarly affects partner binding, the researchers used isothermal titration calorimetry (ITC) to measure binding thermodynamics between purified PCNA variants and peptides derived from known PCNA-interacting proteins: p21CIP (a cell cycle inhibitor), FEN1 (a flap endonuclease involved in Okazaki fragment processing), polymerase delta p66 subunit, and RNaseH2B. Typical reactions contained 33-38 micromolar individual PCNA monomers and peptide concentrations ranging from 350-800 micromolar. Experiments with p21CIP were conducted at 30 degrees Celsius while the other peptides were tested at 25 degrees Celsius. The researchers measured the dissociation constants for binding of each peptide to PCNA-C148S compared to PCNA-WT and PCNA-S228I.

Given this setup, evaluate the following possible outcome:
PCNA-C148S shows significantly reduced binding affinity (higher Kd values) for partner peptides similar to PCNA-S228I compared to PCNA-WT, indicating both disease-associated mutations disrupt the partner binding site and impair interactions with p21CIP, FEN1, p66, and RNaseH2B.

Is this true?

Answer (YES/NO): NO